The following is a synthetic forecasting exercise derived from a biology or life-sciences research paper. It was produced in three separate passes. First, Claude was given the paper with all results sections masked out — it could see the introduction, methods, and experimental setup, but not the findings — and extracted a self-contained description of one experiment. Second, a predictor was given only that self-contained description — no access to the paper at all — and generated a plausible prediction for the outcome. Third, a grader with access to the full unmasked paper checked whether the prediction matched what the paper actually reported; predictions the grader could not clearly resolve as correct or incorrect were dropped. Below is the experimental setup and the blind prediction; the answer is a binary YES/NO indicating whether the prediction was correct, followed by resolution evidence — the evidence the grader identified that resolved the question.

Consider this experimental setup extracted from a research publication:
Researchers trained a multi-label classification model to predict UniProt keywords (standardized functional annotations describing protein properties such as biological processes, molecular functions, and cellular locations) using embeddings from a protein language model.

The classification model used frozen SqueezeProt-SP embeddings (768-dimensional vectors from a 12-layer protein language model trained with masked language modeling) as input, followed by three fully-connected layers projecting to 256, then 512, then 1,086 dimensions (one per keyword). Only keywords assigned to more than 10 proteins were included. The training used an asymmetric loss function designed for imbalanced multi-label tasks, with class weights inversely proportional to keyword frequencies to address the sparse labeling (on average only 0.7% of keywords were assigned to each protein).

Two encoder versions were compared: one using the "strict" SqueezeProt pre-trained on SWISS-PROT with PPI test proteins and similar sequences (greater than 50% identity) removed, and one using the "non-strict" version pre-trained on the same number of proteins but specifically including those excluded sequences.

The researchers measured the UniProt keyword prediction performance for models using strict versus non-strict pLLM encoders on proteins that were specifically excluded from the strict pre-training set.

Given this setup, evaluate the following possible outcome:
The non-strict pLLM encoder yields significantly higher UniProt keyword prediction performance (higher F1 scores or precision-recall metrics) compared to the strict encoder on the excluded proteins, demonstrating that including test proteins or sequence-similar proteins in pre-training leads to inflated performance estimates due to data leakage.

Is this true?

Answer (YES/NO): NO